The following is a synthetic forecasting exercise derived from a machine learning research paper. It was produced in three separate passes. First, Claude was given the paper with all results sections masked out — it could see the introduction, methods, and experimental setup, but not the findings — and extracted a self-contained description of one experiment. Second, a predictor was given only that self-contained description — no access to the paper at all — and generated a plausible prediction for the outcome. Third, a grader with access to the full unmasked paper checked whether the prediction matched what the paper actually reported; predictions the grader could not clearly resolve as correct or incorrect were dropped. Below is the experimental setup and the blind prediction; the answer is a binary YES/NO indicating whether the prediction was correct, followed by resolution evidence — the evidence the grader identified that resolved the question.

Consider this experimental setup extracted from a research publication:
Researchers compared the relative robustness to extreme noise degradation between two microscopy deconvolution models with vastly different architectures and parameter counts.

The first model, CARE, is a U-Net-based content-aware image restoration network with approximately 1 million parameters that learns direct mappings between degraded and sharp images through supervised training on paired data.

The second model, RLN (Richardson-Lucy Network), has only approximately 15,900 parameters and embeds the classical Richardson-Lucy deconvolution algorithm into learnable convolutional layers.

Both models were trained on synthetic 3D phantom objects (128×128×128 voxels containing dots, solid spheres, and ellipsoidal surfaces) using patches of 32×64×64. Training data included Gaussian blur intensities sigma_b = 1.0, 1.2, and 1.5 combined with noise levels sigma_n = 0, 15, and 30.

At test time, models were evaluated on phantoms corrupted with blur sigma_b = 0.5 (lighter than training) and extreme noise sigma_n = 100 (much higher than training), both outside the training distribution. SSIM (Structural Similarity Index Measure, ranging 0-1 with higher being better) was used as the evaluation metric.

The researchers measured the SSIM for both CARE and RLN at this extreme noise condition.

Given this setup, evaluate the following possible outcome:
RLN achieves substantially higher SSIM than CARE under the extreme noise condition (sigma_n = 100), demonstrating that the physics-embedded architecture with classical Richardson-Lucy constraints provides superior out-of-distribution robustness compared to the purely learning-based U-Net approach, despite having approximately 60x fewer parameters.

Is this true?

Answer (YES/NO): NO